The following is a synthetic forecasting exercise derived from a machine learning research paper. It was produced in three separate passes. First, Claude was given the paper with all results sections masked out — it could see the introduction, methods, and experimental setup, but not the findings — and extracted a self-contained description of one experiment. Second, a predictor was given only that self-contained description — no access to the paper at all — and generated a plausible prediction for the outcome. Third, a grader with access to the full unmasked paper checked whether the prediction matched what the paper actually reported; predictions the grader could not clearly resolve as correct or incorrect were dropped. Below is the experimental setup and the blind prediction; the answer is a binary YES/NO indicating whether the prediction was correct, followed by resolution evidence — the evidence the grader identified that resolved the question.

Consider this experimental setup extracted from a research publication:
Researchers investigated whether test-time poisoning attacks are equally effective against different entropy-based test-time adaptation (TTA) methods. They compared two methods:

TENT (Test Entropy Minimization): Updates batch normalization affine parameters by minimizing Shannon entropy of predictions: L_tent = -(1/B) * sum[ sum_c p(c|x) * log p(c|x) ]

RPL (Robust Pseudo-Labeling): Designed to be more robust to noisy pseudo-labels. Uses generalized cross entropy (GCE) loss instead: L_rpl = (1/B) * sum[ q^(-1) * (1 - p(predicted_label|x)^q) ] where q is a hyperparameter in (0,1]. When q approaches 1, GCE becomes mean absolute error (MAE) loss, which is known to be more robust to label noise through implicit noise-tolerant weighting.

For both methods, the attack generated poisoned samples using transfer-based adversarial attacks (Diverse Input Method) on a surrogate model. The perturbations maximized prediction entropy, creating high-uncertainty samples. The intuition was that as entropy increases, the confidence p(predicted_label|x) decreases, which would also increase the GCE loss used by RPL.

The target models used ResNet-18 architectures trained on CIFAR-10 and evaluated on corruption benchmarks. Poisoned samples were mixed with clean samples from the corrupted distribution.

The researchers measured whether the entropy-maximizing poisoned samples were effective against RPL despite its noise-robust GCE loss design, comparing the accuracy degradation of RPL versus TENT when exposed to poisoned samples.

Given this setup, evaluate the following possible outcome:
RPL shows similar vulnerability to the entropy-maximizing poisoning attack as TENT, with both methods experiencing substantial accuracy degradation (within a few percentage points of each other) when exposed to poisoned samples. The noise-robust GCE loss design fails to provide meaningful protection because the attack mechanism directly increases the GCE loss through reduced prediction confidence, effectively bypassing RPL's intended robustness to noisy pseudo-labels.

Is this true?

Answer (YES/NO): NO